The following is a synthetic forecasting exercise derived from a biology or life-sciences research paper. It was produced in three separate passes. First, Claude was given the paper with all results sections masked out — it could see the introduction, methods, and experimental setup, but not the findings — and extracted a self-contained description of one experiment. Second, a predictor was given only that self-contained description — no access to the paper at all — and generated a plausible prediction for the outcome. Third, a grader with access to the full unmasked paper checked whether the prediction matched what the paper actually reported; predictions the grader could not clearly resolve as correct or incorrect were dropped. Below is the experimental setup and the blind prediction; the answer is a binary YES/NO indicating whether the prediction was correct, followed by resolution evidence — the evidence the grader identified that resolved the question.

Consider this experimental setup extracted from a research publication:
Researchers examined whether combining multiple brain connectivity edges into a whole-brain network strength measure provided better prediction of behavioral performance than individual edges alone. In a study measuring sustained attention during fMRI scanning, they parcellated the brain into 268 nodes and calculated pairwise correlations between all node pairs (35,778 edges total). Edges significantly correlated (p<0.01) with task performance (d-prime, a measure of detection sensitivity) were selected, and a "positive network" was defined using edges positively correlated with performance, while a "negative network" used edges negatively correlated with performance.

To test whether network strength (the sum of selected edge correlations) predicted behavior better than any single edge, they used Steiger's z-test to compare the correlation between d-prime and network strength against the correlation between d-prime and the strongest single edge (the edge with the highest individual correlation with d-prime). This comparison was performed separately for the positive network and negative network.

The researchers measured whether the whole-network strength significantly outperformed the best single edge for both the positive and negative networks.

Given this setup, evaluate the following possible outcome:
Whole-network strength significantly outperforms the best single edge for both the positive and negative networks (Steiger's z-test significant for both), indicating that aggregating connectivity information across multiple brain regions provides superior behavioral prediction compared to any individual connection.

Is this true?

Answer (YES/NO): NO